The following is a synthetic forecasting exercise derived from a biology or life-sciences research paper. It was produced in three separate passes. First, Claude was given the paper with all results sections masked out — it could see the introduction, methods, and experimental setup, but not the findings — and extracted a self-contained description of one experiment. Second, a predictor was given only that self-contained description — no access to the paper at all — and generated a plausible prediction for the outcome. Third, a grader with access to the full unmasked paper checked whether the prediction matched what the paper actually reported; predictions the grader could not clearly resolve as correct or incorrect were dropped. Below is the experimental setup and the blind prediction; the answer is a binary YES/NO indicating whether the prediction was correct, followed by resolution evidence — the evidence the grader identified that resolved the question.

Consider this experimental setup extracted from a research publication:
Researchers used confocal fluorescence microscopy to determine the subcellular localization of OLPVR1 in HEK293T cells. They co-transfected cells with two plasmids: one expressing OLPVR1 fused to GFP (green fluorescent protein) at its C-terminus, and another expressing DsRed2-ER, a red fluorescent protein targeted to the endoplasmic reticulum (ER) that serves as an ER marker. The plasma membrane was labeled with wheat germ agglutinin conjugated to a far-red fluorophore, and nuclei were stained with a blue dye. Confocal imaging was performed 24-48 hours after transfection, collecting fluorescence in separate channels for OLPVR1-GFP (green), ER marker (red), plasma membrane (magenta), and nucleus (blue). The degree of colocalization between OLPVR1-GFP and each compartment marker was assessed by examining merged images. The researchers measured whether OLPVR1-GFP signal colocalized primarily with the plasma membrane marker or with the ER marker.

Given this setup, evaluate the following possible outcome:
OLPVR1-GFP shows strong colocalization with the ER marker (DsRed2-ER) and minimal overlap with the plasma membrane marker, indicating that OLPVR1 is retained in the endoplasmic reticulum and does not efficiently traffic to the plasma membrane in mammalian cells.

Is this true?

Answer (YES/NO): YES